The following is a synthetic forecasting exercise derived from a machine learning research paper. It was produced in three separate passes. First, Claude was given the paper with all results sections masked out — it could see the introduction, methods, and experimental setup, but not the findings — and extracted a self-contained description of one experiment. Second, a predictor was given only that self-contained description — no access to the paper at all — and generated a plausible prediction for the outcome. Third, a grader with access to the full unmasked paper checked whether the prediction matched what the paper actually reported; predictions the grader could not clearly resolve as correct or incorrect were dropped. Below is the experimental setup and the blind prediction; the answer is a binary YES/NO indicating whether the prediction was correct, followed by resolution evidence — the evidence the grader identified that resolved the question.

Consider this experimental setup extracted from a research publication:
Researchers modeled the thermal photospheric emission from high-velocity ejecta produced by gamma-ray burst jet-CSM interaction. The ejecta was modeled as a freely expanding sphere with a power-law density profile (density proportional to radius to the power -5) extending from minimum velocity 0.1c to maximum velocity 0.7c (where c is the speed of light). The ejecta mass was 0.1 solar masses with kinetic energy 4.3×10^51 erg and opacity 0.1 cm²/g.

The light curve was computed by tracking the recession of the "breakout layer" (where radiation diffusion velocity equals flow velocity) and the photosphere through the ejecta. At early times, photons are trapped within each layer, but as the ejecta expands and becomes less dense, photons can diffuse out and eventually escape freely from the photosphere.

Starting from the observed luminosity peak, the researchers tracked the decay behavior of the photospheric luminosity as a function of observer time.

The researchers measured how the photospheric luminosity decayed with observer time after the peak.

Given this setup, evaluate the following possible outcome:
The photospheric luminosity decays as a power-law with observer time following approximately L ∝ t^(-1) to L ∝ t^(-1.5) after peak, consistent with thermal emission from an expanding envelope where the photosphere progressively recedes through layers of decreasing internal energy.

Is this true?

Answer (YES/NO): YES